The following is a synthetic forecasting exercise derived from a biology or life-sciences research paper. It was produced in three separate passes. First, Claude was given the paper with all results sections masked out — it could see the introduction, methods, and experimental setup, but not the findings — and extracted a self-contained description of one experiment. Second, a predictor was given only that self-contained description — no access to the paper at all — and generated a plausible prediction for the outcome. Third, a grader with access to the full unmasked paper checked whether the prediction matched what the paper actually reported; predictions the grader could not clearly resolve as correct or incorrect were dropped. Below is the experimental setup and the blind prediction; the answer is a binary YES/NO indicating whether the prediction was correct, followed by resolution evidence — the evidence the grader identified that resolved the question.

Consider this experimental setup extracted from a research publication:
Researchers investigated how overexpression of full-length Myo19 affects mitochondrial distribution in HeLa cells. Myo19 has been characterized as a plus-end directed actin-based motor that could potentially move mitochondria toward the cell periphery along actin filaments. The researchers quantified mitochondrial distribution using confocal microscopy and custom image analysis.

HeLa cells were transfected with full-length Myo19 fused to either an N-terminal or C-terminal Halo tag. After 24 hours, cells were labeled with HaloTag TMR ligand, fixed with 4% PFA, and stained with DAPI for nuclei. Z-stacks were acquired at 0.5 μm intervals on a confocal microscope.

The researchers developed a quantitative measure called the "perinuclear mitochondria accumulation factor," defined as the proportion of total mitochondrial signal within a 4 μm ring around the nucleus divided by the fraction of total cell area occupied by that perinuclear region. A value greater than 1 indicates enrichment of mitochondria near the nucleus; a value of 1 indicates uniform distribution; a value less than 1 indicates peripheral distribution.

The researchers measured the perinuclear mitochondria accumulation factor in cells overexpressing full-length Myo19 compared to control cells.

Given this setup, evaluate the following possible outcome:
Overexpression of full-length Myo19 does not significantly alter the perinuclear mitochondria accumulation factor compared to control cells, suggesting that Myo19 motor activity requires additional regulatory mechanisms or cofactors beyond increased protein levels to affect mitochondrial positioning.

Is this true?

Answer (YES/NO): NO